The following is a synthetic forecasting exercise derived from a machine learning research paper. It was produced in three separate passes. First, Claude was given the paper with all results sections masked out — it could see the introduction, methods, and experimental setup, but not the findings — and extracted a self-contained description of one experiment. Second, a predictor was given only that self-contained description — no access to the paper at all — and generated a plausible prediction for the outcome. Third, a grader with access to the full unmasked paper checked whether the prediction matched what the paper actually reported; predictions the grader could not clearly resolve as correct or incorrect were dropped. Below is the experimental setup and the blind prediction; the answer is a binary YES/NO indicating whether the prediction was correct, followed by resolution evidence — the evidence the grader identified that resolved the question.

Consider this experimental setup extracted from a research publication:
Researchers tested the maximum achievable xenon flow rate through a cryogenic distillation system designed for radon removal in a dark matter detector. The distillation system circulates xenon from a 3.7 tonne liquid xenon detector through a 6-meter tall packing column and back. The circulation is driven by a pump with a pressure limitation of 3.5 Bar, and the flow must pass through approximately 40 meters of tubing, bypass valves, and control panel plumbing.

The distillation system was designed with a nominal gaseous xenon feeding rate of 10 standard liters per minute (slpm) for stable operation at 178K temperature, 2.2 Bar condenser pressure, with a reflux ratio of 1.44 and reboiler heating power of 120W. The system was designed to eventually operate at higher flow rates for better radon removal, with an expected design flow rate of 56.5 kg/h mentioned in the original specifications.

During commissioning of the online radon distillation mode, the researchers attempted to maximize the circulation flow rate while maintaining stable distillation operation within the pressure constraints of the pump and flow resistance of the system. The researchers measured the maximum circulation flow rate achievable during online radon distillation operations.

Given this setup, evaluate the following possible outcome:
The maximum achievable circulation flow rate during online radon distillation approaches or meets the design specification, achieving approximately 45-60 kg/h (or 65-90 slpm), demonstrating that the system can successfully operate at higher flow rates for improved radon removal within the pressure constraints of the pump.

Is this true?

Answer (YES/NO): NO